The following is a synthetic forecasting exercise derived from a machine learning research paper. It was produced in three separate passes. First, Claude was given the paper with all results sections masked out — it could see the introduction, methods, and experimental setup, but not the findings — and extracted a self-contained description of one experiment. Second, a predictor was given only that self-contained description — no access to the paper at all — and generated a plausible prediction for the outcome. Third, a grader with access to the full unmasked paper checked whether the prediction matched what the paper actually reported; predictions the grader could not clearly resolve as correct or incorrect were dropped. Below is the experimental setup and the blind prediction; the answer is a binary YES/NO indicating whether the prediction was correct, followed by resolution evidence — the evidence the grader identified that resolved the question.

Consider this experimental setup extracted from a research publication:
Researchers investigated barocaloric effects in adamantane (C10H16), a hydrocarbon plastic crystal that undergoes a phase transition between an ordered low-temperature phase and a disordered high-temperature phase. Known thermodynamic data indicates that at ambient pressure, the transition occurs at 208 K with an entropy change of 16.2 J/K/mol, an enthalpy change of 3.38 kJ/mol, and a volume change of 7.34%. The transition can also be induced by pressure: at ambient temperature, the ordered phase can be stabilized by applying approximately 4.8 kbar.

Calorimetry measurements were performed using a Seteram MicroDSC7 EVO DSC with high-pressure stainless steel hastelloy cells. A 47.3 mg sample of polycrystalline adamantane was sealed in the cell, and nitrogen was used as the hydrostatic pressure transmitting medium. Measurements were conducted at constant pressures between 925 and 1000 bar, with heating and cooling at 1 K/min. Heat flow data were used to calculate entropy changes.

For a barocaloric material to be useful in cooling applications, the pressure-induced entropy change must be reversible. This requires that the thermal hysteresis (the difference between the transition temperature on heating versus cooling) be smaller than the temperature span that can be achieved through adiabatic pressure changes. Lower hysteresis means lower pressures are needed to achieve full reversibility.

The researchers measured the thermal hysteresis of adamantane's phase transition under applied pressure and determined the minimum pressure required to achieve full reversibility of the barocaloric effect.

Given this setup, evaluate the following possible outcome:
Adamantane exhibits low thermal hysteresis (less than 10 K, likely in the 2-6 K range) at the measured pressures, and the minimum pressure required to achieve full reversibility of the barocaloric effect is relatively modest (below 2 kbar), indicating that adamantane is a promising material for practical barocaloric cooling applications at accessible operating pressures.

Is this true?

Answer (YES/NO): YES